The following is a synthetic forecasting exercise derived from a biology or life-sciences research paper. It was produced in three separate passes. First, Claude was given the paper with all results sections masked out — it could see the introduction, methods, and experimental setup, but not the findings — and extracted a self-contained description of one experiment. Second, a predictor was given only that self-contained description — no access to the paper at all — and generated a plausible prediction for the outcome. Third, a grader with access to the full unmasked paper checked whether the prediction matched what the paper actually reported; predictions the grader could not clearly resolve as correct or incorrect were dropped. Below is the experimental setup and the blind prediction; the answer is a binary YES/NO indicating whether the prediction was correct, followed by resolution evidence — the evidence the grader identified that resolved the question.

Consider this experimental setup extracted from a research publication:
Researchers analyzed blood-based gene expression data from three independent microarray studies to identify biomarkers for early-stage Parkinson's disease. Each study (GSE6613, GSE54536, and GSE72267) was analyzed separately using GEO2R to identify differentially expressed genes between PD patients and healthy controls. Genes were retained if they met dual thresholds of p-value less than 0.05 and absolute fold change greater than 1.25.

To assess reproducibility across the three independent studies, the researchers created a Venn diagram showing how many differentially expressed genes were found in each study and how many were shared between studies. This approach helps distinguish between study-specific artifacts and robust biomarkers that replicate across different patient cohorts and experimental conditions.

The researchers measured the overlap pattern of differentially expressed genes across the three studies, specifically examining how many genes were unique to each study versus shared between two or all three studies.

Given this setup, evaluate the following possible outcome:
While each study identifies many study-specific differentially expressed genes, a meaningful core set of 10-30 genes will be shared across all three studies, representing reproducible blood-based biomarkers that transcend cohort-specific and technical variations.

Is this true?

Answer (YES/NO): NO